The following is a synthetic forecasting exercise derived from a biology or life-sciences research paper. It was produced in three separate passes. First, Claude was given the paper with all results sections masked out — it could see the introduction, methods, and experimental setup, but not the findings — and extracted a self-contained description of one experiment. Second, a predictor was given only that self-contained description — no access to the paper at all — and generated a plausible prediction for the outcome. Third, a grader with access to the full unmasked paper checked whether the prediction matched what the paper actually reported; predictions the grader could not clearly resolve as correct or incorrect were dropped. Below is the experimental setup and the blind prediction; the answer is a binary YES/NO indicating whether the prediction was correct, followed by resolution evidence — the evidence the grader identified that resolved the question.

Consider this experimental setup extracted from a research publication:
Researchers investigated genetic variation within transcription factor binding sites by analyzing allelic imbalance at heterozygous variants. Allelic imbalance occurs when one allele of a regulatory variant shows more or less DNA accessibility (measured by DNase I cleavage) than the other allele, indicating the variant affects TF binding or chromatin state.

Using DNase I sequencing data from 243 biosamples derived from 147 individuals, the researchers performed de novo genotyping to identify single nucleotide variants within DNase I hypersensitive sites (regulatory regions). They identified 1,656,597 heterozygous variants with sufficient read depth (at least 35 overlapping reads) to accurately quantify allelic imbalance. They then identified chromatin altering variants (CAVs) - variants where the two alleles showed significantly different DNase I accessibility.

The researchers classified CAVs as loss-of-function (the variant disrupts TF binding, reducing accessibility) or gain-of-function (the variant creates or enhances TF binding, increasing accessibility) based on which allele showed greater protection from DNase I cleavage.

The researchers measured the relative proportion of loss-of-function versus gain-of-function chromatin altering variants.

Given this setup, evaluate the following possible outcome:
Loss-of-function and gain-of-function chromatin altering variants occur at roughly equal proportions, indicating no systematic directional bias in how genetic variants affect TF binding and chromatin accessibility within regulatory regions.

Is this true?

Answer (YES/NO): YES